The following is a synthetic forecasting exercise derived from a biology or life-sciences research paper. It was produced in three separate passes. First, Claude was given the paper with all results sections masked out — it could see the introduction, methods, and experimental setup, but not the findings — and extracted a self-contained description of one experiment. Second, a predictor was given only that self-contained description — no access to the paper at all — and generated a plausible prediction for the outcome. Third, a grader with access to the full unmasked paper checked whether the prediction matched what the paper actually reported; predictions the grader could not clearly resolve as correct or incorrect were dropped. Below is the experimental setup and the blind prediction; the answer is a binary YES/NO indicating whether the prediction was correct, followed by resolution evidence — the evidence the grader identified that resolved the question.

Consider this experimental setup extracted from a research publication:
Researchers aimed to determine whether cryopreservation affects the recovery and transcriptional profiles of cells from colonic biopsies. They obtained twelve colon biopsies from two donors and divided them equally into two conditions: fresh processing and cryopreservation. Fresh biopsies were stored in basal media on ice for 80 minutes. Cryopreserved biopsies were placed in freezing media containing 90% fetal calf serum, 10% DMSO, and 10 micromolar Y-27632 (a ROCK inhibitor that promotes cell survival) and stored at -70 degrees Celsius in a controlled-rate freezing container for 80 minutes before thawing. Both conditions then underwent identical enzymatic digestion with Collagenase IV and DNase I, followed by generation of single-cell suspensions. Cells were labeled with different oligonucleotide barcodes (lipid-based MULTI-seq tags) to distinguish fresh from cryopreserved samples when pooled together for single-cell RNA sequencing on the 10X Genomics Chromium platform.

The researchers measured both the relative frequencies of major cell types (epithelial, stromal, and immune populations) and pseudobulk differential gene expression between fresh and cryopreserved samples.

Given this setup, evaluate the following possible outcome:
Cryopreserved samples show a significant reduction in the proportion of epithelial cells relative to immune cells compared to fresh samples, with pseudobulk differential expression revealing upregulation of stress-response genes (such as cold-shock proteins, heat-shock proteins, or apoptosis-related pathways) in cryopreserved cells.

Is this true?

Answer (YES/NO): NO